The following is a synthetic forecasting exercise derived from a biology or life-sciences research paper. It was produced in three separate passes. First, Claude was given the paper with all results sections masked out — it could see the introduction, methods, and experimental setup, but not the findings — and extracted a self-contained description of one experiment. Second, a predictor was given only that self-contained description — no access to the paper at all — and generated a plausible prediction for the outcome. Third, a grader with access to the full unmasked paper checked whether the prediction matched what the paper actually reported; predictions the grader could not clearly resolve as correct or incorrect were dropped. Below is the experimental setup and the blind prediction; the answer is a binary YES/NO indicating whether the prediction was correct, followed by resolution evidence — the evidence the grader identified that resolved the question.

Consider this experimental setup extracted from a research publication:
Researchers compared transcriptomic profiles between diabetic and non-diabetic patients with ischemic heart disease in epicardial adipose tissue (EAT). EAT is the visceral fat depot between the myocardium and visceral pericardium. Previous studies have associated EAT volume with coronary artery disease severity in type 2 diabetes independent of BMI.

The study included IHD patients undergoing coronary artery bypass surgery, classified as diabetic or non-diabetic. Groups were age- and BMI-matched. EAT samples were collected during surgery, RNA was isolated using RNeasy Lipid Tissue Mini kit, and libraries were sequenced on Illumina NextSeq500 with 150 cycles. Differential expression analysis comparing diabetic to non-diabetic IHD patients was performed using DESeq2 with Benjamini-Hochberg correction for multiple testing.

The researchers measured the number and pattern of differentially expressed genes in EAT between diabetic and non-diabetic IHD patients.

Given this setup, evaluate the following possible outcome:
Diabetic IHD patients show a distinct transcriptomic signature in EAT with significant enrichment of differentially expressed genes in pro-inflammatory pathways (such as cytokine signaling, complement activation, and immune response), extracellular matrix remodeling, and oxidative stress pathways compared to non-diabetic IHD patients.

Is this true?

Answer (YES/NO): NO